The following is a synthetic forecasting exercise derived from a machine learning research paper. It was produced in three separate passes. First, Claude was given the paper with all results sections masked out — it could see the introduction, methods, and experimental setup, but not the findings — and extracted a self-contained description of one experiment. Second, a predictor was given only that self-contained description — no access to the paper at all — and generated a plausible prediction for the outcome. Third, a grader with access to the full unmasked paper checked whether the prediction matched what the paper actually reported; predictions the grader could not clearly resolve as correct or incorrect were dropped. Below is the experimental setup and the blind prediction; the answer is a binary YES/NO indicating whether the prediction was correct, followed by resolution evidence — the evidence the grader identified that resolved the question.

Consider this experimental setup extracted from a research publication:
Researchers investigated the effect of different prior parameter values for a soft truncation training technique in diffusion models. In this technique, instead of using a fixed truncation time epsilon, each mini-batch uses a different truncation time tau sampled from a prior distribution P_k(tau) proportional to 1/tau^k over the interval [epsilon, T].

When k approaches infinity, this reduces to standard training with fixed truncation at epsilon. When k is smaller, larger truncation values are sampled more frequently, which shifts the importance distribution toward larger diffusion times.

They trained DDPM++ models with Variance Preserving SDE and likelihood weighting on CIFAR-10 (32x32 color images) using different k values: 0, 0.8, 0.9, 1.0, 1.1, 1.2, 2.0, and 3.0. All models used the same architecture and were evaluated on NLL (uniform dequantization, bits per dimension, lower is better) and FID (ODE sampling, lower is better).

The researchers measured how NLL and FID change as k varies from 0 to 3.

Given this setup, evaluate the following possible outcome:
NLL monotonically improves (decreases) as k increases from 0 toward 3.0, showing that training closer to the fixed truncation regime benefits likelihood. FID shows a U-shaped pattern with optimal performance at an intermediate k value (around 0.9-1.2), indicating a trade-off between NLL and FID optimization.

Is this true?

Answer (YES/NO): NO